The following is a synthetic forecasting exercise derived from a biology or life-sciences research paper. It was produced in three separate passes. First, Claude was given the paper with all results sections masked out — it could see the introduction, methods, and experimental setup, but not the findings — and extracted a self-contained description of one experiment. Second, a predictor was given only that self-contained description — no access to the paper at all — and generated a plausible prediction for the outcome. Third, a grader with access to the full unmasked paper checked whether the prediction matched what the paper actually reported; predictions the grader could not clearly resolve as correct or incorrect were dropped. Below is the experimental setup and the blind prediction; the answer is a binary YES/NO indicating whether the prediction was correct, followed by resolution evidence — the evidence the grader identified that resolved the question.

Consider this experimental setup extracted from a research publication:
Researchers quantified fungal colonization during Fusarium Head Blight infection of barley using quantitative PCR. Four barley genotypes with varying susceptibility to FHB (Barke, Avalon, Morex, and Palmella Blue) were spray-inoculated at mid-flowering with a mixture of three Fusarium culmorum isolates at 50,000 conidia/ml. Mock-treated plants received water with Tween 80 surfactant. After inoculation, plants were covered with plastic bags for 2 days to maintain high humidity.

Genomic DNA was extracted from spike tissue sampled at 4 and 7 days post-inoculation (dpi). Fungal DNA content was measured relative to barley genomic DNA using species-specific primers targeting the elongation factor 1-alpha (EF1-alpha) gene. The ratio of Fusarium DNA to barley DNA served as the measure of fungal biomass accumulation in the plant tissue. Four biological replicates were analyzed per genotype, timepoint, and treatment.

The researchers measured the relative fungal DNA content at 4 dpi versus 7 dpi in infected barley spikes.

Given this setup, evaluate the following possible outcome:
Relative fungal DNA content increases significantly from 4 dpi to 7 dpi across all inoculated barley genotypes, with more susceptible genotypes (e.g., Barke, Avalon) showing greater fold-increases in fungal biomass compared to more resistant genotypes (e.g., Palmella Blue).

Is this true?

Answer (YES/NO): NO